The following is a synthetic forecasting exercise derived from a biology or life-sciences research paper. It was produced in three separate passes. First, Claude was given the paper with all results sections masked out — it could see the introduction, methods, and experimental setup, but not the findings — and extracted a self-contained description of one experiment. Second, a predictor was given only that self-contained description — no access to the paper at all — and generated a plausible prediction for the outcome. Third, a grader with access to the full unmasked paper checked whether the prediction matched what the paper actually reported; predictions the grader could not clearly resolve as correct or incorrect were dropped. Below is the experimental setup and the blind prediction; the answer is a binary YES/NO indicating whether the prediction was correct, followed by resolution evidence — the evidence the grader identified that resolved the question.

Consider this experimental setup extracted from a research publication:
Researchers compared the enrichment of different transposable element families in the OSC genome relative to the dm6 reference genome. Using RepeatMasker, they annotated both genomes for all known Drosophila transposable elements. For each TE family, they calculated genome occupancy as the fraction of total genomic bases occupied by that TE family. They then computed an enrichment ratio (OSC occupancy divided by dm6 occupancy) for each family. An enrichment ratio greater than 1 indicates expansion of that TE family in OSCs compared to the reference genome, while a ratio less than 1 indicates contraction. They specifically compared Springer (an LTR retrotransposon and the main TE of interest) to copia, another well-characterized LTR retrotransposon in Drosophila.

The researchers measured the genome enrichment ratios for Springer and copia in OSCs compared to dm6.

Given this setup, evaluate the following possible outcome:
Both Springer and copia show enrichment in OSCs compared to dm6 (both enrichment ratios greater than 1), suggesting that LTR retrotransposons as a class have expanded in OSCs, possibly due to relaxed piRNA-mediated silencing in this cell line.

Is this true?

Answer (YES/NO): YES